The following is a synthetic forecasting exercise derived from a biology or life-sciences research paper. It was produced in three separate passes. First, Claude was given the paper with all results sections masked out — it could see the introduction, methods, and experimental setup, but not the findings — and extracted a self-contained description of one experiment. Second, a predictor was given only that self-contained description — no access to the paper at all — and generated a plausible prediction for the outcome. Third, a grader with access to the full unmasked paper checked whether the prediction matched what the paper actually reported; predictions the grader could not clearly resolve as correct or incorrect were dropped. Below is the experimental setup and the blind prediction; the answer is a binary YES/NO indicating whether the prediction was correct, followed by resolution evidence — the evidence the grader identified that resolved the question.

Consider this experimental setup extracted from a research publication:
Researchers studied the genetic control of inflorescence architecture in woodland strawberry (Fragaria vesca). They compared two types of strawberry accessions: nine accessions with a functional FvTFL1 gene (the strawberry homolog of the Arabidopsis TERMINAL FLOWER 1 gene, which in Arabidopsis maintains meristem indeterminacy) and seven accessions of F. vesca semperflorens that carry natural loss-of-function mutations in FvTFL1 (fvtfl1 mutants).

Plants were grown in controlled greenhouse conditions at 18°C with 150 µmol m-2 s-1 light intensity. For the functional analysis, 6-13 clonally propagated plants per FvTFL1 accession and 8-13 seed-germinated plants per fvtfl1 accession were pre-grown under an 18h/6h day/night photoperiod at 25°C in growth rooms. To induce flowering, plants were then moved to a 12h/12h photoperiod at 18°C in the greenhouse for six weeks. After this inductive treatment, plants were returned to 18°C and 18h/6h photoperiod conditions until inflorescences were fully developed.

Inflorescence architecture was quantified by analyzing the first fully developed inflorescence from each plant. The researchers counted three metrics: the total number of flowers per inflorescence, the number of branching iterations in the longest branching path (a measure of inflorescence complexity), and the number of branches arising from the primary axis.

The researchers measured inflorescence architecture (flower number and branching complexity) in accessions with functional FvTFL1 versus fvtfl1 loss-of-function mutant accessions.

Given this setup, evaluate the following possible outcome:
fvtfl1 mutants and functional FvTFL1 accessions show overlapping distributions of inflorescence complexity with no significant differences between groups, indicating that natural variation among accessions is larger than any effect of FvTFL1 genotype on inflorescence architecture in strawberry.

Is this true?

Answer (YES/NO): NO